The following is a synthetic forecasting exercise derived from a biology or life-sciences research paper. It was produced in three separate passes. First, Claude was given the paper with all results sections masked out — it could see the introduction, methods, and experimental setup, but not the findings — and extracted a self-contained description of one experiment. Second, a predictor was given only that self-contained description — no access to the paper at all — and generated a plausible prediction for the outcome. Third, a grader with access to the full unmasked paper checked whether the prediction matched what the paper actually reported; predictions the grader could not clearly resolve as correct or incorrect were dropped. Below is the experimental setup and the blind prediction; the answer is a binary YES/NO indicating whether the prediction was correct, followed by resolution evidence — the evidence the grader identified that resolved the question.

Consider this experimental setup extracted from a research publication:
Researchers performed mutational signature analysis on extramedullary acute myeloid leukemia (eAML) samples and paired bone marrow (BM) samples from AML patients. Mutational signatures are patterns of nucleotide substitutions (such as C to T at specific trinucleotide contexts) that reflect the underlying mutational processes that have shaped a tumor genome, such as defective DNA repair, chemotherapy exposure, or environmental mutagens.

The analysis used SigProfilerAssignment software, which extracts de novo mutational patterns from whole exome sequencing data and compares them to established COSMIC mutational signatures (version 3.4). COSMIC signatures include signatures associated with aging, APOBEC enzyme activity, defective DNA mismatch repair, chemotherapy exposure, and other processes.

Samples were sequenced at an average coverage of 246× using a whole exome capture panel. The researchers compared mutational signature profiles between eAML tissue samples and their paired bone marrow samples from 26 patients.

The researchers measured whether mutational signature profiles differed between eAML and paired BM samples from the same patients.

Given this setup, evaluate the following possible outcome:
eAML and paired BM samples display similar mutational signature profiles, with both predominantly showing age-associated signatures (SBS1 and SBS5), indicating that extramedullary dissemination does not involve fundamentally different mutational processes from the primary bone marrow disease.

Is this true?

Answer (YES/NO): YES